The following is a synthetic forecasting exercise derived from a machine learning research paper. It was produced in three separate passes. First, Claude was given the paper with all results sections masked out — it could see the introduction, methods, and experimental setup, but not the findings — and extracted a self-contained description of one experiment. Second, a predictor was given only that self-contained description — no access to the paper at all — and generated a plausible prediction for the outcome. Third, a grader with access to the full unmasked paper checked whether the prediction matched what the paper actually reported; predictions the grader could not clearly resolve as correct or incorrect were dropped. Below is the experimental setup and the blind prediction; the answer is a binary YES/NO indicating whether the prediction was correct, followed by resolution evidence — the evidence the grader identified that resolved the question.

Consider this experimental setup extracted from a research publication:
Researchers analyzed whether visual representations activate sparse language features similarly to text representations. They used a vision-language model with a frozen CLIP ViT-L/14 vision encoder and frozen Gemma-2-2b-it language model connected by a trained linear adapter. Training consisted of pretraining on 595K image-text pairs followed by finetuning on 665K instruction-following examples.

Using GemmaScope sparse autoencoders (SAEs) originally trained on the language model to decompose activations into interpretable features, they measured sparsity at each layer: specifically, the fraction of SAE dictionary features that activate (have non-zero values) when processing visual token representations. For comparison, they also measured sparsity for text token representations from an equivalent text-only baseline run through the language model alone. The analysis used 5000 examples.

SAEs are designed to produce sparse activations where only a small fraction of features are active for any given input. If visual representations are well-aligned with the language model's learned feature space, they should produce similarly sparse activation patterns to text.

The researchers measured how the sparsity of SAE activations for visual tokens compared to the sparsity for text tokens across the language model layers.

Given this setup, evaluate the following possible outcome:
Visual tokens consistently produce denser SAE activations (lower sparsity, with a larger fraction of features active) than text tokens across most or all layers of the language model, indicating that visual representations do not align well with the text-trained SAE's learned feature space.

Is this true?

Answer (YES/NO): NO